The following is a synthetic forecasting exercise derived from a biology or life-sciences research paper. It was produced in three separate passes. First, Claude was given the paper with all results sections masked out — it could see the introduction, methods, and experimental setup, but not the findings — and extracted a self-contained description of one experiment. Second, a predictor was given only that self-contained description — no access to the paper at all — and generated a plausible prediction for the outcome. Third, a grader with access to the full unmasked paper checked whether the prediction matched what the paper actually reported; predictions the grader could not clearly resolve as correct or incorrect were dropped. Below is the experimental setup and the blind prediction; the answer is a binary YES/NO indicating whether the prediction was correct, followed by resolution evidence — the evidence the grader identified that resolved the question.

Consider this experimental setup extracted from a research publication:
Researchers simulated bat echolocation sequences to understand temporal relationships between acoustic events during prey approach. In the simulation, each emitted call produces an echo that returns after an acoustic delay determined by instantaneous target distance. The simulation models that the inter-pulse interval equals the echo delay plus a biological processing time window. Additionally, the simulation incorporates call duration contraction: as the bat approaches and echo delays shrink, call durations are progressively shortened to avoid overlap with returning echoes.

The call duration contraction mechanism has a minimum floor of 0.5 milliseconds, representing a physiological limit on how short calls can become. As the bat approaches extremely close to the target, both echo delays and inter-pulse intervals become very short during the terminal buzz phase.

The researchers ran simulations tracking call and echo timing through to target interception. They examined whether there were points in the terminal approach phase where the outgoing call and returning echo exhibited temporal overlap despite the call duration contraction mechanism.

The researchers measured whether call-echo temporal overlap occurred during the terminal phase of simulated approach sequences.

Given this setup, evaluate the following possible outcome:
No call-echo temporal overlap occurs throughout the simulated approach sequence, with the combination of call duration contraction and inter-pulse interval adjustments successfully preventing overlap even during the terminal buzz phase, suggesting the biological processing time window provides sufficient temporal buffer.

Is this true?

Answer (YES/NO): NO